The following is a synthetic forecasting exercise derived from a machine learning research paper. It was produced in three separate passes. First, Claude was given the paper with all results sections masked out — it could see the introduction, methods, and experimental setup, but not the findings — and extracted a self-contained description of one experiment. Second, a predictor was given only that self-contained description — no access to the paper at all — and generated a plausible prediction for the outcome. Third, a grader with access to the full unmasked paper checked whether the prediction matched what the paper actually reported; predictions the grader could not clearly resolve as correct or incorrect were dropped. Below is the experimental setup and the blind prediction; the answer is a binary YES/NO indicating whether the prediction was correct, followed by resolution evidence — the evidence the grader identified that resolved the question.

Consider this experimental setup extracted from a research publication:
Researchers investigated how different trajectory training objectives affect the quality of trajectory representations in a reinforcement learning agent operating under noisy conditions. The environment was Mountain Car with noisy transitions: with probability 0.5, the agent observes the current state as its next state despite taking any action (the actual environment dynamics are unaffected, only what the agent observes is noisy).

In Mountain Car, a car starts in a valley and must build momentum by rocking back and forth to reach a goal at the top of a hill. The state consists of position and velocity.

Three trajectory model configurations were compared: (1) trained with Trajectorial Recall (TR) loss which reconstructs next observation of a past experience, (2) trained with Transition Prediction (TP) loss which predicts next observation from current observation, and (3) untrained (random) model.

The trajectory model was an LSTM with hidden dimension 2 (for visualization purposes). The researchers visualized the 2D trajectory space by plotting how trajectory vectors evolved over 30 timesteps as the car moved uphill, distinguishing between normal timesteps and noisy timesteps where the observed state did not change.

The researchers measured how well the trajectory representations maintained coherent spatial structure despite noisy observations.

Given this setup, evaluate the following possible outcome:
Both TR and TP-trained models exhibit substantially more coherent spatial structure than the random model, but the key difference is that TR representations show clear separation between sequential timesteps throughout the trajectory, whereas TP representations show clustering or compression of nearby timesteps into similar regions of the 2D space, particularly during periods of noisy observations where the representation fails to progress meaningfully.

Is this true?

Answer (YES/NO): NO